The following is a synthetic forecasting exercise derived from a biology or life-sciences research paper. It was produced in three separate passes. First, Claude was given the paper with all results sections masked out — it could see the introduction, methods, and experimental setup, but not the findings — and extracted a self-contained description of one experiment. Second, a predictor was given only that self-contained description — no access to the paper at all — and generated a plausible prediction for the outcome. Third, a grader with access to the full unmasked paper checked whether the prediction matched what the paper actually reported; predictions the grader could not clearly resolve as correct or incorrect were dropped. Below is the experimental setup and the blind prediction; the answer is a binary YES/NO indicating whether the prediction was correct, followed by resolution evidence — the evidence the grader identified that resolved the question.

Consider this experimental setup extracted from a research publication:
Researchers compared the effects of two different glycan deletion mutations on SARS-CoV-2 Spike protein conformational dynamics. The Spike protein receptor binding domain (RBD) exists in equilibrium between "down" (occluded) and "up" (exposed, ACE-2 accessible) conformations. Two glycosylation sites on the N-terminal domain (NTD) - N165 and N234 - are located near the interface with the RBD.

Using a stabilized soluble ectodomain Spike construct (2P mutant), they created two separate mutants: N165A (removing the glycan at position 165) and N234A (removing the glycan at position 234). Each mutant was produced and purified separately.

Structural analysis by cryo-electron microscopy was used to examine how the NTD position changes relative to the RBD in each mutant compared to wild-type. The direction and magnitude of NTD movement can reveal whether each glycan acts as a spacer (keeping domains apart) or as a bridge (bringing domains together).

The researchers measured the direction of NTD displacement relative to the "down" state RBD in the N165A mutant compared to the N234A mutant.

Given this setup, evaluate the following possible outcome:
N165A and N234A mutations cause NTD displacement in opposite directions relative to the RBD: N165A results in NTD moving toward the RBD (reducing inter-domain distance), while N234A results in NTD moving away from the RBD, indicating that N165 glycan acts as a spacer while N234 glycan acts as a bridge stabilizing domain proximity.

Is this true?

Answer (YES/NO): NO